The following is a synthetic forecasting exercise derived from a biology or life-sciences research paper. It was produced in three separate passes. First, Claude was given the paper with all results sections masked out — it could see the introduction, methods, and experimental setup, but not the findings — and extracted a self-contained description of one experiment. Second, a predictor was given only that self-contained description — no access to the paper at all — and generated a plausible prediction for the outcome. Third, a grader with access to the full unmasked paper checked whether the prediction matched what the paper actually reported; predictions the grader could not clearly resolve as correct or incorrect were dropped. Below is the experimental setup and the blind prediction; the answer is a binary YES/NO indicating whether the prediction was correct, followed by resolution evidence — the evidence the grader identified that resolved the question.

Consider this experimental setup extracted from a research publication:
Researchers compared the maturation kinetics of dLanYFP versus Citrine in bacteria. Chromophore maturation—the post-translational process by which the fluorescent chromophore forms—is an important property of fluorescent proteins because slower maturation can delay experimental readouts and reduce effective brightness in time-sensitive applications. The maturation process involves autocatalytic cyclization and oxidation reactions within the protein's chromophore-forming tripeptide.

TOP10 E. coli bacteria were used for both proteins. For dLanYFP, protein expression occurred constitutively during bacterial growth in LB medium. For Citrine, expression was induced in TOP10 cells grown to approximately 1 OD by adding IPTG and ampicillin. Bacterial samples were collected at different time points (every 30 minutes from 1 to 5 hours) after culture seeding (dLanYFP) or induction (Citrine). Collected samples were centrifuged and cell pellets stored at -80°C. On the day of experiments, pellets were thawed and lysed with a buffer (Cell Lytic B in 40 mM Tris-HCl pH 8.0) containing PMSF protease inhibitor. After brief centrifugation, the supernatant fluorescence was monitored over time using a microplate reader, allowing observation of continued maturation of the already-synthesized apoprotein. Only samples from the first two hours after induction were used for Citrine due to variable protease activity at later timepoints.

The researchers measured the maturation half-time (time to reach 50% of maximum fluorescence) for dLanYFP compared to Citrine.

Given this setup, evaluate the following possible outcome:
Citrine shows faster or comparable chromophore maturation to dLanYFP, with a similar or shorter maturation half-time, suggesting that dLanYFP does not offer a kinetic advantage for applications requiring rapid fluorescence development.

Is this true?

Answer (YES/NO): YES